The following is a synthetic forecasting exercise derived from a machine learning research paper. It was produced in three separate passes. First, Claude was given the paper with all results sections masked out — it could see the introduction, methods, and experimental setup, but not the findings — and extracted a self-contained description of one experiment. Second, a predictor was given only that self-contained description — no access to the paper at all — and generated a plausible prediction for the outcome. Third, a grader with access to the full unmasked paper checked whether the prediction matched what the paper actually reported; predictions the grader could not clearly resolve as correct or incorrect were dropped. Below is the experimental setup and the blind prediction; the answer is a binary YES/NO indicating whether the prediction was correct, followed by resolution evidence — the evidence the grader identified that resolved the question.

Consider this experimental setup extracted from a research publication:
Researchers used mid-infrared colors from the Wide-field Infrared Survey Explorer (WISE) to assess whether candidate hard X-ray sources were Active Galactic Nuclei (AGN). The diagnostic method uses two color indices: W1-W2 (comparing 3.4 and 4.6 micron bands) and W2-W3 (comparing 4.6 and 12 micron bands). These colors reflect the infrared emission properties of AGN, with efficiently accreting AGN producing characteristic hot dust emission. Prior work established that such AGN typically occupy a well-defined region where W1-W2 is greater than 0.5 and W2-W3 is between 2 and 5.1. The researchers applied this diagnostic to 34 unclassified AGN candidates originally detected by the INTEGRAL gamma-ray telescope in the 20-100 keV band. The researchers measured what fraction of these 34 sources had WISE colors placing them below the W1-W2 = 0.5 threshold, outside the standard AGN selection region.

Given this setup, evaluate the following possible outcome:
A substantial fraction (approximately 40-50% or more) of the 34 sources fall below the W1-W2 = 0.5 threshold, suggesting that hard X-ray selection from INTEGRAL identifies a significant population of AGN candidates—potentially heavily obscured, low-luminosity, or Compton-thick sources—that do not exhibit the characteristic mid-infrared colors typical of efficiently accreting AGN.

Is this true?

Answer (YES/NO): NO